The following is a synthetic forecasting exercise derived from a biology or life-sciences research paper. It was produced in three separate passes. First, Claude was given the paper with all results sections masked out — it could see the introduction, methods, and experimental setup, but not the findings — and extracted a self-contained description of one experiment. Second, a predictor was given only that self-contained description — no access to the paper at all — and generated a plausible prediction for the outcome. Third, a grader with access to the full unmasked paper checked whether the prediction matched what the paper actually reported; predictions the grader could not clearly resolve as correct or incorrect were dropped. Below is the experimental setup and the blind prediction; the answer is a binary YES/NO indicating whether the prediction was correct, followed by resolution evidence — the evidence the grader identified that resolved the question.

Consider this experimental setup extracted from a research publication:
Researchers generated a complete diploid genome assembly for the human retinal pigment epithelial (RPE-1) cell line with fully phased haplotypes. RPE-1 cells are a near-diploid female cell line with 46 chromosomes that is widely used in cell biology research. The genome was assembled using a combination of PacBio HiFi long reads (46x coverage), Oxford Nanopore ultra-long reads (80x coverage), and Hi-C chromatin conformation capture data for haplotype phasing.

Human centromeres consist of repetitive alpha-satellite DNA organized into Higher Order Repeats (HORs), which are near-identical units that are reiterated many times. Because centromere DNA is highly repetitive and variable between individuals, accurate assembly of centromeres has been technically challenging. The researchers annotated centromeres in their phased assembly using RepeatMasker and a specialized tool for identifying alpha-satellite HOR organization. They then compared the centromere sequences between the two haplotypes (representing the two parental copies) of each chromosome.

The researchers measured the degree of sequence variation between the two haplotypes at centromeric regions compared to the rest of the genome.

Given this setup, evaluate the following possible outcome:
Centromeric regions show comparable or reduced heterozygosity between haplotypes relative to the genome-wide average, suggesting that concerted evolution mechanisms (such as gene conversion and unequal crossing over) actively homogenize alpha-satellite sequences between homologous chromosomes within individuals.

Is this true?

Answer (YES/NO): NO